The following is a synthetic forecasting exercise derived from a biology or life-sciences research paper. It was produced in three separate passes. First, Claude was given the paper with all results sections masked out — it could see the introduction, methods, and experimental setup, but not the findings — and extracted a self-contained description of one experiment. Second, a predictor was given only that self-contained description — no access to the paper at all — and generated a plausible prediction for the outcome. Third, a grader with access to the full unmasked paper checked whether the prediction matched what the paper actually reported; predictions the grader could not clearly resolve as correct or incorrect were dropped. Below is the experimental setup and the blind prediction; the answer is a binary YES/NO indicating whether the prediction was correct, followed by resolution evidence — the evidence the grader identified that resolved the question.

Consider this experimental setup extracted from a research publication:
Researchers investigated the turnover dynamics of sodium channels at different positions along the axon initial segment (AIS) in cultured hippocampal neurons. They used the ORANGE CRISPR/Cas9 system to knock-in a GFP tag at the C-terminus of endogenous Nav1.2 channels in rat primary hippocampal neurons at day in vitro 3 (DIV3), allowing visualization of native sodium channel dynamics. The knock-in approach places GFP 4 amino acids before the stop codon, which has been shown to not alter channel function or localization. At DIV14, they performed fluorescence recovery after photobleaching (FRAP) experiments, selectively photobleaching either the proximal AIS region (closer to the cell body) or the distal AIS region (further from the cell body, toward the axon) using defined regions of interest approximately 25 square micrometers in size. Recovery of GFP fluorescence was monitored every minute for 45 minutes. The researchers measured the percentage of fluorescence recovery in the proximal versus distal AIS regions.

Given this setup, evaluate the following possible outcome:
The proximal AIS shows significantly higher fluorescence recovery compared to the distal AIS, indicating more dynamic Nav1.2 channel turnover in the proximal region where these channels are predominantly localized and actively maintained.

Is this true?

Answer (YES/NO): NO